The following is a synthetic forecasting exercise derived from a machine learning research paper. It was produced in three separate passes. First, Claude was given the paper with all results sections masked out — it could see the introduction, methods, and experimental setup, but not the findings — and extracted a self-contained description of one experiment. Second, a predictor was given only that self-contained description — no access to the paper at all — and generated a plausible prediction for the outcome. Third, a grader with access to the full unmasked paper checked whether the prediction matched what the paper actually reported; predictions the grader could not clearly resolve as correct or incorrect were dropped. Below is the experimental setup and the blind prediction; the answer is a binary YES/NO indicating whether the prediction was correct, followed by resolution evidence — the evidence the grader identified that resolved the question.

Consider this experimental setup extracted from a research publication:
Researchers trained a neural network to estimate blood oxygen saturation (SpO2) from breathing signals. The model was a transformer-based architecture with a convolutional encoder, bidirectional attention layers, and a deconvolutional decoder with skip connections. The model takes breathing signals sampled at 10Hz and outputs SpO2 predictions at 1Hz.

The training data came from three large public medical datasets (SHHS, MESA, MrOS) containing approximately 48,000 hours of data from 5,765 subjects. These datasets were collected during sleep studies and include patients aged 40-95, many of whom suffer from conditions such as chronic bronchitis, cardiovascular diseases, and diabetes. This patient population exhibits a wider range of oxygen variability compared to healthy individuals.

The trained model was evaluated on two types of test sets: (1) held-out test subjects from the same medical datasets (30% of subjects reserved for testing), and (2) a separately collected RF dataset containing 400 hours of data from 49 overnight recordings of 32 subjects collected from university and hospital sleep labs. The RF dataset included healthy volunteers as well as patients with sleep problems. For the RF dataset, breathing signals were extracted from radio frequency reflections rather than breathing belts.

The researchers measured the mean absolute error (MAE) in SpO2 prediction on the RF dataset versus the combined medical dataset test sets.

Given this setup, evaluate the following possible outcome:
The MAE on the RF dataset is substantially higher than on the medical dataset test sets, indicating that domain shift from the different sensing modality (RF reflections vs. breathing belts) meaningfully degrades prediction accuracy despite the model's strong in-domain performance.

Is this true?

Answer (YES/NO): NO